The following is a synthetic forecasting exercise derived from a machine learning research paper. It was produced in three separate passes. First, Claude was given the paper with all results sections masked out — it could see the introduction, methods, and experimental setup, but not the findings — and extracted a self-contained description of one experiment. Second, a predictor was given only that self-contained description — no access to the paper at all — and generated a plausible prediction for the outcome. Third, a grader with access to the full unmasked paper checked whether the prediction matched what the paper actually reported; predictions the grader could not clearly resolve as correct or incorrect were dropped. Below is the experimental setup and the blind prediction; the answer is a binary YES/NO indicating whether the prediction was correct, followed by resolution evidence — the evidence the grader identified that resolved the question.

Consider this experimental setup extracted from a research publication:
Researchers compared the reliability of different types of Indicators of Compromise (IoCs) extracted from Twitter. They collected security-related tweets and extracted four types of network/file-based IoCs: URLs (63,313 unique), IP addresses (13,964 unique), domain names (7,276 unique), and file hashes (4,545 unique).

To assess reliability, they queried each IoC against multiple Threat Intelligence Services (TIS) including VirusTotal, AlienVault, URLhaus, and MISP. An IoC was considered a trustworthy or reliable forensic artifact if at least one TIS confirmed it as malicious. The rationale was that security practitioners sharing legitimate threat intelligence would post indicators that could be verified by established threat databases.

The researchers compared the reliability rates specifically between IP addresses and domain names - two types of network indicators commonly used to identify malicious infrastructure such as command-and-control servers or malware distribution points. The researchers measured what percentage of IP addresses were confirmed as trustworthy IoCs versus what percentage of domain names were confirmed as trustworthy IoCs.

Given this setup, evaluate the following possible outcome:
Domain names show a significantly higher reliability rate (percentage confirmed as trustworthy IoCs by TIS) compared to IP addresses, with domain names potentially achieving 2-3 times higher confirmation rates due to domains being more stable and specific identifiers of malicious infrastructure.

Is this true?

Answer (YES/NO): YES